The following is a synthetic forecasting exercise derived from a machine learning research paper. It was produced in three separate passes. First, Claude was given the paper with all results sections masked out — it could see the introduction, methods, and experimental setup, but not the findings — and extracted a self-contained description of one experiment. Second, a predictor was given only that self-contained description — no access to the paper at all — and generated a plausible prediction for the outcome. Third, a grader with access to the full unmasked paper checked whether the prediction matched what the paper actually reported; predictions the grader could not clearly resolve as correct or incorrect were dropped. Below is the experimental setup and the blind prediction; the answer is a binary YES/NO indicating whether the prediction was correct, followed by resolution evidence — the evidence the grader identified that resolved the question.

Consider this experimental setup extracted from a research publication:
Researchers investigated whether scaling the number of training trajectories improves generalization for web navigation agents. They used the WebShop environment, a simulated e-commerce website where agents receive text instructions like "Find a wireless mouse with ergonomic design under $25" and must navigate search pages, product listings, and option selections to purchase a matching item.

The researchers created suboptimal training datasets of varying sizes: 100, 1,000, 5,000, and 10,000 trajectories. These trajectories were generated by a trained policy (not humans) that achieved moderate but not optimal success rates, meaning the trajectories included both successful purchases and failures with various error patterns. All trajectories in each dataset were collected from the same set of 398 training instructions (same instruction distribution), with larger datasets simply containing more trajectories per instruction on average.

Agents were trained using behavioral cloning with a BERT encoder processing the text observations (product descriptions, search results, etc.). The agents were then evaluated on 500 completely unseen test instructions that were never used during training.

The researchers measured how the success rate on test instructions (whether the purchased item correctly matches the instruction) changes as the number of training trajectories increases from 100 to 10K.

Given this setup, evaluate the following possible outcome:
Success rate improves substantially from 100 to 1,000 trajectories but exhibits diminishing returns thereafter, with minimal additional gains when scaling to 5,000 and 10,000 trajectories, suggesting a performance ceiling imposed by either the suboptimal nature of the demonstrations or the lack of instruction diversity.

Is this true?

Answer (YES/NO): YES